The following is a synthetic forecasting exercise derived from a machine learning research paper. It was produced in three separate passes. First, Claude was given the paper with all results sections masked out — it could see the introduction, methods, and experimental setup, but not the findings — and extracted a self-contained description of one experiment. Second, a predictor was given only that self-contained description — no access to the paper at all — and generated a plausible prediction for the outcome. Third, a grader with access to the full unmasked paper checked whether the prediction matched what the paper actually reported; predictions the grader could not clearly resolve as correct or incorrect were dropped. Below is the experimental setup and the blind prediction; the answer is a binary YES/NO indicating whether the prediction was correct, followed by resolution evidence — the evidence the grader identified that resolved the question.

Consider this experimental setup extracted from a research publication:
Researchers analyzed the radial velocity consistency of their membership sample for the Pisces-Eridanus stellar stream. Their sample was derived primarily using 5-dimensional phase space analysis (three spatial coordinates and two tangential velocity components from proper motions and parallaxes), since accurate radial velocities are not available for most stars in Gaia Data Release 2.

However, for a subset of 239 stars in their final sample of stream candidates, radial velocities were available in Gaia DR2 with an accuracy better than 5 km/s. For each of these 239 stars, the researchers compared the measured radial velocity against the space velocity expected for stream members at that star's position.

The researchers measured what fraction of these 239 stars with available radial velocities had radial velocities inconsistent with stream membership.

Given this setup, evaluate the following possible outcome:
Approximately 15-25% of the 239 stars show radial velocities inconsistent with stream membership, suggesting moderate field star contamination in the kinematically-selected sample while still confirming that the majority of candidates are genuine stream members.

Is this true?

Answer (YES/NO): NO